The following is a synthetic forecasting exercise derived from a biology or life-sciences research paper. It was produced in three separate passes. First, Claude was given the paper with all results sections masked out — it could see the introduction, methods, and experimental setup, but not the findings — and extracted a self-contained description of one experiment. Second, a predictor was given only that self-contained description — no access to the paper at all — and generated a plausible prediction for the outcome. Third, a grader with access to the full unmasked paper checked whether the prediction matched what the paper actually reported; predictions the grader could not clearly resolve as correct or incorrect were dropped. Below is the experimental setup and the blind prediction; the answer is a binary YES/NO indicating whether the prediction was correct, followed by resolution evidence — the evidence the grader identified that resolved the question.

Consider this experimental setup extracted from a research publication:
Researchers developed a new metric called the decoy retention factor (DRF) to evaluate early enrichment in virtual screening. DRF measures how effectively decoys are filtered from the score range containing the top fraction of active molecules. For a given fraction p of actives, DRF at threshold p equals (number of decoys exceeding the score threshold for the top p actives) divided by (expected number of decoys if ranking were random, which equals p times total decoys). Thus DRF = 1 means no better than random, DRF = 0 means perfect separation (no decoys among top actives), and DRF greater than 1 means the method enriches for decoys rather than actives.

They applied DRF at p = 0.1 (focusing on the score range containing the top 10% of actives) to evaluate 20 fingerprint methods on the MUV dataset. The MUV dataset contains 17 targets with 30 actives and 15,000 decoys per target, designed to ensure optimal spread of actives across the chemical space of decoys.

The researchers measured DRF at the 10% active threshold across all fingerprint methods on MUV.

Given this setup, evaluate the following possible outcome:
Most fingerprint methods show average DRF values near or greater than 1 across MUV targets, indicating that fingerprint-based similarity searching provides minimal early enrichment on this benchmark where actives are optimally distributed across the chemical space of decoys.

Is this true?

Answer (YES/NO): YES